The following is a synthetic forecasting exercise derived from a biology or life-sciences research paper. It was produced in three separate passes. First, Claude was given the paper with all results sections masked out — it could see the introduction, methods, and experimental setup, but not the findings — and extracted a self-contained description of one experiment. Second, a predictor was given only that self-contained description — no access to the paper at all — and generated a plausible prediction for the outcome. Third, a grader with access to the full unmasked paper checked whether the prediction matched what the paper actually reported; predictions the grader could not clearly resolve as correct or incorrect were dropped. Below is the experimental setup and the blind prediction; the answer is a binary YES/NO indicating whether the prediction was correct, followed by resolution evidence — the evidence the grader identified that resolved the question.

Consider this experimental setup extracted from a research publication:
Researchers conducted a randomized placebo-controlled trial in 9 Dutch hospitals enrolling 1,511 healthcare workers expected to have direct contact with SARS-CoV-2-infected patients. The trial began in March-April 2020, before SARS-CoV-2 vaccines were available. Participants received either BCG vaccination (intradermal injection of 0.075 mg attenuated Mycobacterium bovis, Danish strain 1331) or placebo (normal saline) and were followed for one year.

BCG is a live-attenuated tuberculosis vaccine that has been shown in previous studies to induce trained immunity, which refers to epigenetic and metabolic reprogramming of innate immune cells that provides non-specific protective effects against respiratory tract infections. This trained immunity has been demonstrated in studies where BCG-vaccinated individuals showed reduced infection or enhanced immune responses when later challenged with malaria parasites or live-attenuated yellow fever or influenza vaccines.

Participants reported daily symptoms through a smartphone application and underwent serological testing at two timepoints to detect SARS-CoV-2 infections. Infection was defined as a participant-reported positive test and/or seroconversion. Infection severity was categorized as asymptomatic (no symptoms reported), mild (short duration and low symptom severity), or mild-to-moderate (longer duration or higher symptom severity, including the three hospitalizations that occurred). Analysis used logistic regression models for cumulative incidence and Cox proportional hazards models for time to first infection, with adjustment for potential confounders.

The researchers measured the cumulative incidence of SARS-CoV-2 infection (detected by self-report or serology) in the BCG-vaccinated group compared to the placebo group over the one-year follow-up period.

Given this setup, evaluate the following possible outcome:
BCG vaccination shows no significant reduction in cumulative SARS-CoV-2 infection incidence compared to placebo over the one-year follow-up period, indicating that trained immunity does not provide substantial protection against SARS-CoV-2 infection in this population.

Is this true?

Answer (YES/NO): YES